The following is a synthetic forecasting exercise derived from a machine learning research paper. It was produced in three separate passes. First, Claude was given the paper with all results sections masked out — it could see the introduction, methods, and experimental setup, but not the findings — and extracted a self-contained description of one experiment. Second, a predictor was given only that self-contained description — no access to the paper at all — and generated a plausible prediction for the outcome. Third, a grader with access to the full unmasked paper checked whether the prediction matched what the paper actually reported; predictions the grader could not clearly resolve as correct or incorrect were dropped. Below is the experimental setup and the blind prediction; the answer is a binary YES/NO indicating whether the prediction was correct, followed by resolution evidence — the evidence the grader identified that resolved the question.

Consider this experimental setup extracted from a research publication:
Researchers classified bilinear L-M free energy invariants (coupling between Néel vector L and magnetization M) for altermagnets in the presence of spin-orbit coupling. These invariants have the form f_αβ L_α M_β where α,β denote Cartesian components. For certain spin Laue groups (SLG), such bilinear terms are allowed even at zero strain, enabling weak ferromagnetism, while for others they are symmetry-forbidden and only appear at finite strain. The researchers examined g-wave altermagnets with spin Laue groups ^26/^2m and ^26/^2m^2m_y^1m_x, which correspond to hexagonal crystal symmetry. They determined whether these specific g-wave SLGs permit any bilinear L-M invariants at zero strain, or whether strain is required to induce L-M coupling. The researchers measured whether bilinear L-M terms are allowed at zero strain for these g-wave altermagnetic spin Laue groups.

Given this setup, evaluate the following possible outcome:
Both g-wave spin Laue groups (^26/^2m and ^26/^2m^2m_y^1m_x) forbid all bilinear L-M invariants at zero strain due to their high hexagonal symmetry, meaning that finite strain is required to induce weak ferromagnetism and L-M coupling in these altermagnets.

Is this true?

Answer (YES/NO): YES